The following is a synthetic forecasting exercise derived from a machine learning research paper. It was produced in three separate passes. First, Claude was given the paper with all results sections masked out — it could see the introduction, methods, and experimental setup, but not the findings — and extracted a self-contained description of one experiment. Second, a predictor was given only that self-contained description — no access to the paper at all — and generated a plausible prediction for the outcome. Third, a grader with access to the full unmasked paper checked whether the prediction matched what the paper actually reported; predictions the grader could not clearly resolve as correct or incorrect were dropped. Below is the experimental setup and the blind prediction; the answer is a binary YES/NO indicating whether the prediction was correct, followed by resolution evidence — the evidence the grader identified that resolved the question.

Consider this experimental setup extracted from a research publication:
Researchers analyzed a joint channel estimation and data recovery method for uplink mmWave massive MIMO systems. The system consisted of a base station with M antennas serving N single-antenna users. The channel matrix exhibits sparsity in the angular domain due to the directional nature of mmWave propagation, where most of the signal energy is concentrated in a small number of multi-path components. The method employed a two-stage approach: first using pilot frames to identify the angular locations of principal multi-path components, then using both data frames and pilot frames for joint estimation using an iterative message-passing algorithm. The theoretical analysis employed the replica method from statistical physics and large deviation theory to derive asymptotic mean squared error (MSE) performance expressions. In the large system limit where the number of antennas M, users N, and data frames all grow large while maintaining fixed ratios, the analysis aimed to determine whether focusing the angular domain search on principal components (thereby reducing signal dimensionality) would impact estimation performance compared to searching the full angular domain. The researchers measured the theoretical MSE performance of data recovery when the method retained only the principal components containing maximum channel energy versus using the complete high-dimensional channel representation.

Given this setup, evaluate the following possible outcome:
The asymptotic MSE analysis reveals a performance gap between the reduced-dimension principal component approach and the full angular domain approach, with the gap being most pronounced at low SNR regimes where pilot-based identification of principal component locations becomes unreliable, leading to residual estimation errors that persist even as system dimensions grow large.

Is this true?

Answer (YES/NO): NO